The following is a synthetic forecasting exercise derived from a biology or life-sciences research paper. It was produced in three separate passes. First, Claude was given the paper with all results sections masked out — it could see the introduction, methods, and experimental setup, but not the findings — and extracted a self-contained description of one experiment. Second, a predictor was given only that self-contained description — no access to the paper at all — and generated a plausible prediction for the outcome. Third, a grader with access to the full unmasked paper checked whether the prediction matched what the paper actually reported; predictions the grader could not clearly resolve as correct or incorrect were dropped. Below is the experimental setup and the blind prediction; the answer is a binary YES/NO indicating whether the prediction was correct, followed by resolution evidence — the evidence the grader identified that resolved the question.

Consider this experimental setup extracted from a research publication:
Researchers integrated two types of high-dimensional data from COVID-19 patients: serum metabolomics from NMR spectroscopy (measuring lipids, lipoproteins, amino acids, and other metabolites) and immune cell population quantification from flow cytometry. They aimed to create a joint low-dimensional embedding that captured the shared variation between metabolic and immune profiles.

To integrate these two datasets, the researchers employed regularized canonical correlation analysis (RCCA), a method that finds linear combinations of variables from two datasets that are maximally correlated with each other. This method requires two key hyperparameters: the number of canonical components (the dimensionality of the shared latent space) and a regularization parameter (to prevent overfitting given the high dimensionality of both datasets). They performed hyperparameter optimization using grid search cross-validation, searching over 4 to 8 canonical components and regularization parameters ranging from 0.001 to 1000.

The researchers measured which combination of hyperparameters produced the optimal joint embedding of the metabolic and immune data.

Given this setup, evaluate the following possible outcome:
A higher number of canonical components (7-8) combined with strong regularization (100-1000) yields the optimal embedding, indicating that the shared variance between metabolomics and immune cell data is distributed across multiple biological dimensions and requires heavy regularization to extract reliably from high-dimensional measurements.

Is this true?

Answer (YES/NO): NO